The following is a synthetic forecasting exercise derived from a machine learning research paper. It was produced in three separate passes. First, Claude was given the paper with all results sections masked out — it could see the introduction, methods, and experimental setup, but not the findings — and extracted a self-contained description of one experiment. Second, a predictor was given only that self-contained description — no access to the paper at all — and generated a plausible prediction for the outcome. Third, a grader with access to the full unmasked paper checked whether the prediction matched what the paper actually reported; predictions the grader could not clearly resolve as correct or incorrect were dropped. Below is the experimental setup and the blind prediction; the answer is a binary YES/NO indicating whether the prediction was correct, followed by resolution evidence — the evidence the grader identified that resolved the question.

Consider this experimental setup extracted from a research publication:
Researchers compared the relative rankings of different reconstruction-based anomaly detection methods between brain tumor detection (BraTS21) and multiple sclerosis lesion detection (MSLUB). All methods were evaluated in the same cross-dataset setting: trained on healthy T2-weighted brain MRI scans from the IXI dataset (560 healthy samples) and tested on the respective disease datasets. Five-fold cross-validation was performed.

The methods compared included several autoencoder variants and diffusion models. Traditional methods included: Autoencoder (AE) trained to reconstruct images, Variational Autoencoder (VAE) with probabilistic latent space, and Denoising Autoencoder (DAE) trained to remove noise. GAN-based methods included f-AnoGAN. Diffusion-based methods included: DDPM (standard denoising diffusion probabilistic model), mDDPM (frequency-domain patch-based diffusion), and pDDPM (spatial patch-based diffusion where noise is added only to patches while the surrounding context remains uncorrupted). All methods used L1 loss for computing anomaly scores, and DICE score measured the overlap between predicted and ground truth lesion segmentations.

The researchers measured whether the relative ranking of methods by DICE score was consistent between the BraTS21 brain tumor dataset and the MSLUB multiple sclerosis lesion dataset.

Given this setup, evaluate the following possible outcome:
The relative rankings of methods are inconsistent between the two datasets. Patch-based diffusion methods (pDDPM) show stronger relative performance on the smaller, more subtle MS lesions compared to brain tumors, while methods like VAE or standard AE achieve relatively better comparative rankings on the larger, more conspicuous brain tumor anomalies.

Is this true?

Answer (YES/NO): NO